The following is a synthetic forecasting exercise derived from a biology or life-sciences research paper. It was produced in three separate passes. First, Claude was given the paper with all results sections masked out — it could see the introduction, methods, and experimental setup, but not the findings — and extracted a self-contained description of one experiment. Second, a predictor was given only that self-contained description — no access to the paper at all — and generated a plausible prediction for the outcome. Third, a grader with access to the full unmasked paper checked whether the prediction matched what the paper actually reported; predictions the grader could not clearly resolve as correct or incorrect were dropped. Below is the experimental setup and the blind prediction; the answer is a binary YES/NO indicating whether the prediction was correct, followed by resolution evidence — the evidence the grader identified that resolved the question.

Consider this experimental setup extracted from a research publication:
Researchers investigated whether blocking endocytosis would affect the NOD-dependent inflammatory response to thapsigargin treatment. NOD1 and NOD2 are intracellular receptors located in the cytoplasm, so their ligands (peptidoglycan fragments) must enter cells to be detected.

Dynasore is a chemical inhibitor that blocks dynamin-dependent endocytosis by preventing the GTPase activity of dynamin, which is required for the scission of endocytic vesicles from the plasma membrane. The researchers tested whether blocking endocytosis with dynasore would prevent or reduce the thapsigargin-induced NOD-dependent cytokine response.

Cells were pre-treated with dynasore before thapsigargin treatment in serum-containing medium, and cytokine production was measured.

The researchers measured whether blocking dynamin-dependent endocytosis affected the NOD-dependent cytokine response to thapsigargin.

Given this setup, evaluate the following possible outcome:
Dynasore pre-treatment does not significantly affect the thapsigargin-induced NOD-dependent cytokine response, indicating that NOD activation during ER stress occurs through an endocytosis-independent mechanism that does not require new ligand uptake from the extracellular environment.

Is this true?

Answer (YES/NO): NO